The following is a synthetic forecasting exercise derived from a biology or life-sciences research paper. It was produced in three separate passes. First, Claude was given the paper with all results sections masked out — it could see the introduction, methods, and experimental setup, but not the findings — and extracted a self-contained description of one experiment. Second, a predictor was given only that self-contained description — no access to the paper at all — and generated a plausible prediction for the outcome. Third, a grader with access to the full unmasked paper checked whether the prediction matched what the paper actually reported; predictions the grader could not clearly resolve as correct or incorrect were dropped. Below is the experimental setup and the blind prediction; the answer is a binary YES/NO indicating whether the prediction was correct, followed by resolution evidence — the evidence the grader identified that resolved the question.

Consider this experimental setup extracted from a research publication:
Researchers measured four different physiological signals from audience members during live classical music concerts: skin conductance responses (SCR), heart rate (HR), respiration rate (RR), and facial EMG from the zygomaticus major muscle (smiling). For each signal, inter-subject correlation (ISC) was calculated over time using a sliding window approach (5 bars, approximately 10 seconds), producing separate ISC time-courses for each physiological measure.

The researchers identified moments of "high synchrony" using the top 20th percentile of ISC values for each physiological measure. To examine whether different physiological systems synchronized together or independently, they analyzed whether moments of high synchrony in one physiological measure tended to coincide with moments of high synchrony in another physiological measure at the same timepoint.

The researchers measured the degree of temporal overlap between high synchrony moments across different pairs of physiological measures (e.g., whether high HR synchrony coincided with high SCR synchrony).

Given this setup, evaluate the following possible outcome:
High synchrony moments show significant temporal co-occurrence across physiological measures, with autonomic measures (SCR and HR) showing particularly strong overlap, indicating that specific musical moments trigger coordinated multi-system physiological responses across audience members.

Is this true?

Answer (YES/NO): NO